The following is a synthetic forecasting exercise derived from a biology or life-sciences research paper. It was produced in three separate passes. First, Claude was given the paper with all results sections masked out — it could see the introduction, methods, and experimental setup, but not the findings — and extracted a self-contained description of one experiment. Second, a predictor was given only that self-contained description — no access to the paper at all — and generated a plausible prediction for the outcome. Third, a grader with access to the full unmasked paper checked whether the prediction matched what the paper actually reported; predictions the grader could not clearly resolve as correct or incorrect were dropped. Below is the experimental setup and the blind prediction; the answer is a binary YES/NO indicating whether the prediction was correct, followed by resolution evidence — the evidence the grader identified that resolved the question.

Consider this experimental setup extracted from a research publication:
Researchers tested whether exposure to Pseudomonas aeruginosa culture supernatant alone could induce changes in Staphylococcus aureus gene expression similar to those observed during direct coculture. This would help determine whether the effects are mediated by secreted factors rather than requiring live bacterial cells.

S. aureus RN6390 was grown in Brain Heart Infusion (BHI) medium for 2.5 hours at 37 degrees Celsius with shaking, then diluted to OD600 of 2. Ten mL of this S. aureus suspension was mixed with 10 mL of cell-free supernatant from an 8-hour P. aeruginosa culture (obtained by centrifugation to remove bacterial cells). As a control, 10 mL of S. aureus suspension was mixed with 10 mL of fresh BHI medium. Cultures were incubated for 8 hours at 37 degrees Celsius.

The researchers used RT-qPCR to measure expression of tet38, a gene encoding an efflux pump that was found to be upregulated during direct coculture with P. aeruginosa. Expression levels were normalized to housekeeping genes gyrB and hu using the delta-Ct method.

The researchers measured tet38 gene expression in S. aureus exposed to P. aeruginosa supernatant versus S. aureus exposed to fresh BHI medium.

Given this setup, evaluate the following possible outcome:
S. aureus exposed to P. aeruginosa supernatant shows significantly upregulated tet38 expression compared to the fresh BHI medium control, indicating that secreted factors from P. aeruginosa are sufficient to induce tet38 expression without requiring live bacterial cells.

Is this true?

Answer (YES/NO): NO